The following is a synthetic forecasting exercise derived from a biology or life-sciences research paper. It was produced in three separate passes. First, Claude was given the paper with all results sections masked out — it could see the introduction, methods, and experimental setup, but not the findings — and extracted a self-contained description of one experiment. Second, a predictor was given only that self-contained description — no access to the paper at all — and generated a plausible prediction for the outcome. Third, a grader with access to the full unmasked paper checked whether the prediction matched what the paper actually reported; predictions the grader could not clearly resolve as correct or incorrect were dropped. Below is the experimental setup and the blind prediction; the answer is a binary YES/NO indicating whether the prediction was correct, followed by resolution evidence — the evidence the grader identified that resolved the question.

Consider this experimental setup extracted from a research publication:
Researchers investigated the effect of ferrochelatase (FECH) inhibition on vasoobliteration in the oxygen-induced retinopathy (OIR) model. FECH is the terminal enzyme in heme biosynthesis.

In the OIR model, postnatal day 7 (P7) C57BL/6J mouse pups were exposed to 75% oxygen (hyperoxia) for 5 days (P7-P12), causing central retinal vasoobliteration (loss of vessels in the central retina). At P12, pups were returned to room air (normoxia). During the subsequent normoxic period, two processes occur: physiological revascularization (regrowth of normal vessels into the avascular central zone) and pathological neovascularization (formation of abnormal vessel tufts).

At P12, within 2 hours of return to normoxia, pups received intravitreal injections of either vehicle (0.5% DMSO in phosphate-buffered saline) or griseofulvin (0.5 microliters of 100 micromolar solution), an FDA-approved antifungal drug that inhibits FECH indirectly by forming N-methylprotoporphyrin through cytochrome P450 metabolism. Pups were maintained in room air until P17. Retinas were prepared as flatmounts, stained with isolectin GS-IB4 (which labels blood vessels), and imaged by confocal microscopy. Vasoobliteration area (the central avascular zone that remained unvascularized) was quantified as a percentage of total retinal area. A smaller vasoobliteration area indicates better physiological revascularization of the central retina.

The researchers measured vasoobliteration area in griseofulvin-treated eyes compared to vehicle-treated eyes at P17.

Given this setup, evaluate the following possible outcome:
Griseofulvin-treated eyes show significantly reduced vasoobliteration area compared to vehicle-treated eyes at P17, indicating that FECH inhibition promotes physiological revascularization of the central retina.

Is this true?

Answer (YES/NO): YES